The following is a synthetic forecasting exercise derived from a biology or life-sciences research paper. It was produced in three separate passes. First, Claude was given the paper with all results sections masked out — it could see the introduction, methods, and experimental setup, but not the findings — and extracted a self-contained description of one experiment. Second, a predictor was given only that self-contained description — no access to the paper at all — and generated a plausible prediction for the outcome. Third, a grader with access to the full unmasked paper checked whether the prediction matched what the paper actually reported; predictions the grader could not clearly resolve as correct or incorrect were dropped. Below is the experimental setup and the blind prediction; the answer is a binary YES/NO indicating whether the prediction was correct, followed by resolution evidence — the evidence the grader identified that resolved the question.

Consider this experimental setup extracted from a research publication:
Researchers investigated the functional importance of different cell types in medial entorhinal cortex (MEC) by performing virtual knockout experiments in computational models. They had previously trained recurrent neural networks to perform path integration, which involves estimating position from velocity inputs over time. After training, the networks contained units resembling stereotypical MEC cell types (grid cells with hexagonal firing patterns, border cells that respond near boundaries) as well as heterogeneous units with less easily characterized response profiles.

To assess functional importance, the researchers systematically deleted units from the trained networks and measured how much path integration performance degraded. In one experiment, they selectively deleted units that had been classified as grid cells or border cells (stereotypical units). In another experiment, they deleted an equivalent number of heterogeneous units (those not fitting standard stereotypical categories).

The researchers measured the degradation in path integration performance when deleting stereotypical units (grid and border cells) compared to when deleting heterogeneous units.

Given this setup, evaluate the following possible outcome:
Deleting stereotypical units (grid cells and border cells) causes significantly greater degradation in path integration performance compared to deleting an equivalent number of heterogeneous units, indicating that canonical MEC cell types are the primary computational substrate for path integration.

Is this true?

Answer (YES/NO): NO